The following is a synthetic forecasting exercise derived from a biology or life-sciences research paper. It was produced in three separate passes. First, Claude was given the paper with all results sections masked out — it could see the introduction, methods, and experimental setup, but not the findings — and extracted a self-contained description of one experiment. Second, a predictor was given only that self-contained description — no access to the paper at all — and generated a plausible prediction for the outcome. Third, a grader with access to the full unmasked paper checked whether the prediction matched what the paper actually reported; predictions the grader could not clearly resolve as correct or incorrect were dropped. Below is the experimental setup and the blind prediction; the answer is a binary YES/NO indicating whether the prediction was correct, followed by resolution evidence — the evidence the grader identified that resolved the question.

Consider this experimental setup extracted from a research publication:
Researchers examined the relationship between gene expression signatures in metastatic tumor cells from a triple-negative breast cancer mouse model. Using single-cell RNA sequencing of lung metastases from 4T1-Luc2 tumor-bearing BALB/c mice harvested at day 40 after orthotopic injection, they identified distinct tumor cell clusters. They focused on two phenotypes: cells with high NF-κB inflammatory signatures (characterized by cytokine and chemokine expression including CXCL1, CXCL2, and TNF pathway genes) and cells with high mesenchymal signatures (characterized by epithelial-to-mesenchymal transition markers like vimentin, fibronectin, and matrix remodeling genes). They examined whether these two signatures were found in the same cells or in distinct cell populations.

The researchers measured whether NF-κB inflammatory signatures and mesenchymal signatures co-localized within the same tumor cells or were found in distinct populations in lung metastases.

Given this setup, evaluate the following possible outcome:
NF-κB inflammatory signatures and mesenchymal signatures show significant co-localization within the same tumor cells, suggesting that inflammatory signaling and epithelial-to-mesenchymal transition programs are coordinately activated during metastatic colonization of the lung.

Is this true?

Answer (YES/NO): NO